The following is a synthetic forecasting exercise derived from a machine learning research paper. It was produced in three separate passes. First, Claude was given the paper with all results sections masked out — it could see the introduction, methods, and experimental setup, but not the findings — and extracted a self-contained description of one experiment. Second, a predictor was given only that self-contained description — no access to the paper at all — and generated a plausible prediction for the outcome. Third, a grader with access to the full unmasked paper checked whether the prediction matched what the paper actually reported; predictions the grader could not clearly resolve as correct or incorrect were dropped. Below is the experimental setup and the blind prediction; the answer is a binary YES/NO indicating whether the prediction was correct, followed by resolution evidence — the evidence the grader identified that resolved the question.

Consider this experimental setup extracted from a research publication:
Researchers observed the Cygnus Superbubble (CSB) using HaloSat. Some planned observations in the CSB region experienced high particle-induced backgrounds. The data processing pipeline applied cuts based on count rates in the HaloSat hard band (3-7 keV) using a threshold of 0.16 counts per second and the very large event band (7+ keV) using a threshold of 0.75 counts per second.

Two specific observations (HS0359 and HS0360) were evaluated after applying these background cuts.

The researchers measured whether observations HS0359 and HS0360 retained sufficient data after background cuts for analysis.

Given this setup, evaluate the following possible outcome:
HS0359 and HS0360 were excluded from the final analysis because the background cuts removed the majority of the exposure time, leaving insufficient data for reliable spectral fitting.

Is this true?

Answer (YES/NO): YES